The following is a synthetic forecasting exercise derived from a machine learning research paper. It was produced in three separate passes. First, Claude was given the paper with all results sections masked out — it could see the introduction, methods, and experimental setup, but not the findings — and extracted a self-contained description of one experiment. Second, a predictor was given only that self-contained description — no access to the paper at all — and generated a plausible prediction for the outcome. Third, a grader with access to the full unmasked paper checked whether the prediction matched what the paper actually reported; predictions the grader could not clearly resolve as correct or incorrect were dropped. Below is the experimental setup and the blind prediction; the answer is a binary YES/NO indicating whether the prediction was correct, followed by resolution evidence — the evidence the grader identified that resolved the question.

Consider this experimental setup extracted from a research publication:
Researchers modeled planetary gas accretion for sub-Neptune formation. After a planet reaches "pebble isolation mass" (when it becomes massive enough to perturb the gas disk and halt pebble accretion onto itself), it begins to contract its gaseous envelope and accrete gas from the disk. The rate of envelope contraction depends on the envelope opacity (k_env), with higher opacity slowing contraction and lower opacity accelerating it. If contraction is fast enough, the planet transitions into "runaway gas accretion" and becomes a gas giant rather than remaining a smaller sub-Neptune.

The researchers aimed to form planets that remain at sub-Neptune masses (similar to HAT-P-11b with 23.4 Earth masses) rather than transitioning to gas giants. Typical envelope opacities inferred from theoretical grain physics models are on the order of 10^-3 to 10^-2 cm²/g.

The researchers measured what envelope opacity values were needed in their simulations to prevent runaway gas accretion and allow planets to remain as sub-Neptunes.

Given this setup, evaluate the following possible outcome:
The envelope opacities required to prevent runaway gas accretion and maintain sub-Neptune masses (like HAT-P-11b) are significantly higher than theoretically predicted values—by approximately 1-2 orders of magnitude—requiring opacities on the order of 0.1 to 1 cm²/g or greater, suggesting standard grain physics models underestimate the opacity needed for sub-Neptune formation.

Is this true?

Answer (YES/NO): NO